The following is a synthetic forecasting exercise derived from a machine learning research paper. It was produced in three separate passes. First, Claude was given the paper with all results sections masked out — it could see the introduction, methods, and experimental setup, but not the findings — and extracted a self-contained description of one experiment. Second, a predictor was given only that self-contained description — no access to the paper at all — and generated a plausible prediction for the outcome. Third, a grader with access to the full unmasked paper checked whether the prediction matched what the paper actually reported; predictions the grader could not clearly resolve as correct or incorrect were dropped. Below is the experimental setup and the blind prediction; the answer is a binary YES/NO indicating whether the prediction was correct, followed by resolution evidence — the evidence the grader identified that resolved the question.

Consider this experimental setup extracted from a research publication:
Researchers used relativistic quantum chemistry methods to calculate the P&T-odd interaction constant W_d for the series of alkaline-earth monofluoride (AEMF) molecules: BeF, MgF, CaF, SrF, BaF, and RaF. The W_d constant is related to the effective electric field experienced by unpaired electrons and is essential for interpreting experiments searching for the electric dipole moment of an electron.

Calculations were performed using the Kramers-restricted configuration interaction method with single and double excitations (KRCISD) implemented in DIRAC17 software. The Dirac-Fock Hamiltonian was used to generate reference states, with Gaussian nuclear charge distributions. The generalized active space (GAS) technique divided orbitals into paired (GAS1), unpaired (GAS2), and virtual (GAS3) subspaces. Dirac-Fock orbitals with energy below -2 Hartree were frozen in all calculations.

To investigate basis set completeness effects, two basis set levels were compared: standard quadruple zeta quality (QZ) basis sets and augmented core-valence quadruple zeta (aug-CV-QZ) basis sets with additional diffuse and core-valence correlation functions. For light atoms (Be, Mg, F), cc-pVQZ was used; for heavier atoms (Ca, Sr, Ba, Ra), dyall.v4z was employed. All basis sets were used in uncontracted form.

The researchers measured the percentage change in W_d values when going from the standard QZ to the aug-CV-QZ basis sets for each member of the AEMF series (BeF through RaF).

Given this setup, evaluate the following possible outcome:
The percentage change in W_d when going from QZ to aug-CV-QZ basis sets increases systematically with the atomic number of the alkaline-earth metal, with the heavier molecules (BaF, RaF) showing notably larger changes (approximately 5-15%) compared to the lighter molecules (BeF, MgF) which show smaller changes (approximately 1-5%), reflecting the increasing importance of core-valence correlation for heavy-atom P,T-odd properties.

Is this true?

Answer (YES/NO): NO